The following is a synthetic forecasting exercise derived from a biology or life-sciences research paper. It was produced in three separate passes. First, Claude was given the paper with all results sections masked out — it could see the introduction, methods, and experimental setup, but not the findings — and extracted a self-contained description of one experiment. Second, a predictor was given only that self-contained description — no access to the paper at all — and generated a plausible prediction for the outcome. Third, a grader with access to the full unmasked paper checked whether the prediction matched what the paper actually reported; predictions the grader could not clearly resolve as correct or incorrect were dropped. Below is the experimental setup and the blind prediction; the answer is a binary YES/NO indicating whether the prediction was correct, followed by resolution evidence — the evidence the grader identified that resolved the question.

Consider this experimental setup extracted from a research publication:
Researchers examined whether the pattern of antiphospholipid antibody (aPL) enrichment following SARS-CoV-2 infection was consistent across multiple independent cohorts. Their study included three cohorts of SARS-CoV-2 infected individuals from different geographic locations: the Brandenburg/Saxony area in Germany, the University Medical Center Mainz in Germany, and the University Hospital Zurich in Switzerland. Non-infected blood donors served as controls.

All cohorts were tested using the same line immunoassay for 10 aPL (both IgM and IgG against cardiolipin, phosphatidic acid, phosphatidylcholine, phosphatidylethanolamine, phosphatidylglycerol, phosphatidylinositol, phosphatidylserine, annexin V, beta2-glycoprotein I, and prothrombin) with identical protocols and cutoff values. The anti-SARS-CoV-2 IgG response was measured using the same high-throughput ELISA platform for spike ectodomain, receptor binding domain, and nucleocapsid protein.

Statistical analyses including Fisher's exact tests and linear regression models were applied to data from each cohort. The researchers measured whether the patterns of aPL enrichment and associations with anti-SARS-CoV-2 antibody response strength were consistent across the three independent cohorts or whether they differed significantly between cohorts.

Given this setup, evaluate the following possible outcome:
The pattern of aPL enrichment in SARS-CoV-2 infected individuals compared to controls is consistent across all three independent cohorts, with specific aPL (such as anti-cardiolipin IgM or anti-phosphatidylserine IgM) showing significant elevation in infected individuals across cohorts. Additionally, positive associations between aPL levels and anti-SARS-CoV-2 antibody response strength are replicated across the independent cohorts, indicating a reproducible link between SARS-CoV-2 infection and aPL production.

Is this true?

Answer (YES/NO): NO